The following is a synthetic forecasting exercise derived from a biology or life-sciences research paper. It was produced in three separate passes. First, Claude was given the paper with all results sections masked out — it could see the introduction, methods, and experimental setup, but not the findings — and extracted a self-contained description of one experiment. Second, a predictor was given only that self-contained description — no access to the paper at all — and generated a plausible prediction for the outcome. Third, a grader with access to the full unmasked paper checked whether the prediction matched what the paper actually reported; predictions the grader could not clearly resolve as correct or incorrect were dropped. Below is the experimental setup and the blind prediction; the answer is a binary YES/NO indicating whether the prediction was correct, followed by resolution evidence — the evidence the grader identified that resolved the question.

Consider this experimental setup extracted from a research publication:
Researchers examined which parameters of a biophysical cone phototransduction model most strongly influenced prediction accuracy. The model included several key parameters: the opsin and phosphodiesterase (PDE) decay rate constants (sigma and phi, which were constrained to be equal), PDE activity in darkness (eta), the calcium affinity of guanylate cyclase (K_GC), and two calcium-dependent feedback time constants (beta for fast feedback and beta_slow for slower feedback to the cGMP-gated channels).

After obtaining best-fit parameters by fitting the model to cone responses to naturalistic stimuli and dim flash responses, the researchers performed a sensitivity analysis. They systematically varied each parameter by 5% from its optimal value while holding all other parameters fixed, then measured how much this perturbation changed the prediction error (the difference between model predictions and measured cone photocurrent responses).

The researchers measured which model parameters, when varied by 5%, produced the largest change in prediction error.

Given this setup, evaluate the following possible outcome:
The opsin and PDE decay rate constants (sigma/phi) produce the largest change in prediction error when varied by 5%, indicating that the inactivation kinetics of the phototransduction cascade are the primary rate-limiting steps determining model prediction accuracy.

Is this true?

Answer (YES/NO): NO